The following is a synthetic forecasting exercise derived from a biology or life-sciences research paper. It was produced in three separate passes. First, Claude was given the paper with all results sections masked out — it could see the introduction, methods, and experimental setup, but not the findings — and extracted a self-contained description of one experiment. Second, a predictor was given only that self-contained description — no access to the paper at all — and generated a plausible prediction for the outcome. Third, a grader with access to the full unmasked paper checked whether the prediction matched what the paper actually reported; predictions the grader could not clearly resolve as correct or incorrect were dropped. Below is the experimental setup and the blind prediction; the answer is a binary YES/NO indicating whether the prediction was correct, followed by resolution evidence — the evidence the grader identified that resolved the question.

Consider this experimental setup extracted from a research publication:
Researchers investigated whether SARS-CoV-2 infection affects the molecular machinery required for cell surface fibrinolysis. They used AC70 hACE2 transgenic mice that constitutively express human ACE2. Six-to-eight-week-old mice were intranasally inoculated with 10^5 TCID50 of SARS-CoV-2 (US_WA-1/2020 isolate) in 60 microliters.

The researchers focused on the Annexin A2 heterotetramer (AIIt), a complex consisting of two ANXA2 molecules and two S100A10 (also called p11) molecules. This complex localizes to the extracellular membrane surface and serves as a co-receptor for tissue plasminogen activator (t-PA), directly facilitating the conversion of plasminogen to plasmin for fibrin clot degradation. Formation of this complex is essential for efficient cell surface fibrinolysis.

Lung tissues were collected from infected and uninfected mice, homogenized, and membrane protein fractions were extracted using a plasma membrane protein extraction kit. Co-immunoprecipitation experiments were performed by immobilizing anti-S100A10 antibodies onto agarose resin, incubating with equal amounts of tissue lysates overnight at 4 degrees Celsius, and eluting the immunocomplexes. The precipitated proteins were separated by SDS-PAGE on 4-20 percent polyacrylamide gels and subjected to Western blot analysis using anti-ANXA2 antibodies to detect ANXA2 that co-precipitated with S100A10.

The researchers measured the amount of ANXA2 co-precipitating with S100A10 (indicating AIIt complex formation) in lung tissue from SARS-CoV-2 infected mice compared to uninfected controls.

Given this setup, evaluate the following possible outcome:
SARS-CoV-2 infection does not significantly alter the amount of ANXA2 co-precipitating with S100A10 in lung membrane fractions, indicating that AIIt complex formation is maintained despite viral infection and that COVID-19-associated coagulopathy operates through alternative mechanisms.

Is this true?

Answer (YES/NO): NO